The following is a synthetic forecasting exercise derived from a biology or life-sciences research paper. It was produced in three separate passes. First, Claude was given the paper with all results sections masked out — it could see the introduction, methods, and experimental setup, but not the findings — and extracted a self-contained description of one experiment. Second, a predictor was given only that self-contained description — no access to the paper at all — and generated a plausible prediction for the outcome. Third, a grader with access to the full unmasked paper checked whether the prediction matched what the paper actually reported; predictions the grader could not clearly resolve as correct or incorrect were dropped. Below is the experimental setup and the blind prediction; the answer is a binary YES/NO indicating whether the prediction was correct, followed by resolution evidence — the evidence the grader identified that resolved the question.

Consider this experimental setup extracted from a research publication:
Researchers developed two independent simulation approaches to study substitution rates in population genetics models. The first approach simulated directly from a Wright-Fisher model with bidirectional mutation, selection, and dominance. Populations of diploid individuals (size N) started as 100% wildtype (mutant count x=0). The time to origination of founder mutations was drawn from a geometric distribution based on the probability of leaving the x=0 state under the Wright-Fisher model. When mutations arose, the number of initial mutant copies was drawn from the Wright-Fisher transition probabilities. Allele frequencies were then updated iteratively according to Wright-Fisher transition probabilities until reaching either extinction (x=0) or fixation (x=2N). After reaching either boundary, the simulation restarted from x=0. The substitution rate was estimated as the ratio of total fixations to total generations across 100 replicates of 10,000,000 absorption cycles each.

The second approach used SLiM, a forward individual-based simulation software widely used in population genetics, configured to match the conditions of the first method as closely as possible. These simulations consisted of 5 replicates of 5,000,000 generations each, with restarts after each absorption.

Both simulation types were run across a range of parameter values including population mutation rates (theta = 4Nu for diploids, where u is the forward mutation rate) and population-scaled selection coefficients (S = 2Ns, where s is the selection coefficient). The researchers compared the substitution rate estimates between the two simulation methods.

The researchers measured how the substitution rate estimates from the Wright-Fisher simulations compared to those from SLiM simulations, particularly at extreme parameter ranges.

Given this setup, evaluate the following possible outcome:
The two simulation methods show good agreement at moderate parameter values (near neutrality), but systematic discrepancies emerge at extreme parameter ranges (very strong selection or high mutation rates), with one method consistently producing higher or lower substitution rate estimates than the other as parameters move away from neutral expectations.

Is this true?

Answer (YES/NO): YES